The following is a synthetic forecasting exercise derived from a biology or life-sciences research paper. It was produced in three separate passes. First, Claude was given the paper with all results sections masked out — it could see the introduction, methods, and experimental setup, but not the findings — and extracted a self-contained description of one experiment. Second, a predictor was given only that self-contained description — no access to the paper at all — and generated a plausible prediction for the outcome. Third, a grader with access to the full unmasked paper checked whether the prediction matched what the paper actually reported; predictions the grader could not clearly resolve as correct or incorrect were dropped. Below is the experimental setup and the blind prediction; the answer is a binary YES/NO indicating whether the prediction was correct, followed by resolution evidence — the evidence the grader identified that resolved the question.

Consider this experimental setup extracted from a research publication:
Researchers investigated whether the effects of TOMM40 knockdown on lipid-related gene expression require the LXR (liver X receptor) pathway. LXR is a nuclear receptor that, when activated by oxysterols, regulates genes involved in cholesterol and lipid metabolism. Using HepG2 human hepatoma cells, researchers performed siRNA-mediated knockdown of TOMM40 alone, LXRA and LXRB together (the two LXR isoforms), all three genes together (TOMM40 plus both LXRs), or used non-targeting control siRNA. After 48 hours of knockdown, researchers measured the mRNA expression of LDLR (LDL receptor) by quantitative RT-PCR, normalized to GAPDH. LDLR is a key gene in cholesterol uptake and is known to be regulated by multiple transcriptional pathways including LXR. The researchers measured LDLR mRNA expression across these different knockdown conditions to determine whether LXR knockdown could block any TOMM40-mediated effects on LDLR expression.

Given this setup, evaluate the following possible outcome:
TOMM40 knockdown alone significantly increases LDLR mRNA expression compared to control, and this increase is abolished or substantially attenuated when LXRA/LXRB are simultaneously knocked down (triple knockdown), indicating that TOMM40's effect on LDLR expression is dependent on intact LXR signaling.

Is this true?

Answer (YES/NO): YES